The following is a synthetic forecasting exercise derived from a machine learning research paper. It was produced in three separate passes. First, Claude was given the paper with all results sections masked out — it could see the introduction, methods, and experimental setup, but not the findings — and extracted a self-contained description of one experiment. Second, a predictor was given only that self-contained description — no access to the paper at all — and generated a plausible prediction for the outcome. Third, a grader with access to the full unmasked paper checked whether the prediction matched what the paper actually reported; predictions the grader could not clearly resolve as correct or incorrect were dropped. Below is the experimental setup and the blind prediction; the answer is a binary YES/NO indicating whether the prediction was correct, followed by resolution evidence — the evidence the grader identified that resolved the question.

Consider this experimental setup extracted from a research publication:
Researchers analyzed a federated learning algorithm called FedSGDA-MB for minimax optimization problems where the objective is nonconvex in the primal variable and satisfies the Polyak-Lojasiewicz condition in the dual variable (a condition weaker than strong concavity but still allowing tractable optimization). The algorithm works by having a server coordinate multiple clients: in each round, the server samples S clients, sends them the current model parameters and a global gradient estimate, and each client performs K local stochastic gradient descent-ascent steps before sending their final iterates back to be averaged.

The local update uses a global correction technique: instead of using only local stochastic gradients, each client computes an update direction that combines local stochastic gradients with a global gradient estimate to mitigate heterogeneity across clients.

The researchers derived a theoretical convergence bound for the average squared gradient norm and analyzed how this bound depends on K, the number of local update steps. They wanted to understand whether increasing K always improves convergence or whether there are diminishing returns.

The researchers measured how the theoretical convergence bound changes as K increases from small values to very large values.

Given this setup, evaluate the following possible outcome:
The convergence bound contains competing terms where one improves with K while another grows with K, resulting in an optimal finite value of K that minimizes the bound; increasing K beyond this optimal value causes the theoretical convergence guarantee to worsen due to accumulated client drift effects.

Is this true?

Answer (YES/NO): NO